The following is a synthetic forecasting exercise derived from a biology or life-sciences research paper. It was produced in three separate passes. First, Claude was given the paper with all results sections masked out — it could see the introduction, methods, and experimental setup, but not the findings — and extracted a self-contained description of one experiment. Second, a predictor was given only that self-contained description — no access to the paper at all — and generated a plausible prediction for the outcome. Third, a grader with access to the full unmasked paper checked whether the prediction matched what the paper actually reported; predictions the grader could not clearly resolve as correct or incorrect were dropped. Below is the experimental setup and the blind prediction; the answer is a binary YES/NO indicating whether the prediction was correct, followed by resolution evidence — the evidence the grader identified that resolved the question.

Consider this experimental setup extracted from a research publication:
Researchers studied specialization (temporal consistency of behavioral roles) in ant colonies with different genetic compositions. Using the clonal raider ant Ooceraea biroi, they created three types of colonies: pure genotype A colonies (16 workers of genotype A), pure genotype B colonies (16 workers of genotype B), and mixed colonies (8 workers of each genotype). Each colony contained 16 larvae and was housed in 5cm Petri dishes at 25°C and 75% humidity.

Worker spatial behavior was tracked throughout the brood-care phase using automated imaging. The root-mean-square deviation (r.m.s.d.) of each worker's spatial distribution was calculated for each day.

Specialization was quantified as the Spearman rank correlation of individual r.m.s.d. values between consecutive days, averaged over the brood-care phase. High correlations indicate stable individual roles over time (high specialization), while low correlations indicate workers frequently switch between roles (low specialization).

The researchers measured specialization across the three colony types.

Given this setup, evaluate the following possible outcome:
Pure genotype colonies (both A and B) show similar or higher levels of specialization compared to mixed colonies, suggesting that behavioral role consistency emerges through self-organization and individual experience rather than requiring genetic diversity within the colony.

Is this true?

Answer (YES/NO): NO